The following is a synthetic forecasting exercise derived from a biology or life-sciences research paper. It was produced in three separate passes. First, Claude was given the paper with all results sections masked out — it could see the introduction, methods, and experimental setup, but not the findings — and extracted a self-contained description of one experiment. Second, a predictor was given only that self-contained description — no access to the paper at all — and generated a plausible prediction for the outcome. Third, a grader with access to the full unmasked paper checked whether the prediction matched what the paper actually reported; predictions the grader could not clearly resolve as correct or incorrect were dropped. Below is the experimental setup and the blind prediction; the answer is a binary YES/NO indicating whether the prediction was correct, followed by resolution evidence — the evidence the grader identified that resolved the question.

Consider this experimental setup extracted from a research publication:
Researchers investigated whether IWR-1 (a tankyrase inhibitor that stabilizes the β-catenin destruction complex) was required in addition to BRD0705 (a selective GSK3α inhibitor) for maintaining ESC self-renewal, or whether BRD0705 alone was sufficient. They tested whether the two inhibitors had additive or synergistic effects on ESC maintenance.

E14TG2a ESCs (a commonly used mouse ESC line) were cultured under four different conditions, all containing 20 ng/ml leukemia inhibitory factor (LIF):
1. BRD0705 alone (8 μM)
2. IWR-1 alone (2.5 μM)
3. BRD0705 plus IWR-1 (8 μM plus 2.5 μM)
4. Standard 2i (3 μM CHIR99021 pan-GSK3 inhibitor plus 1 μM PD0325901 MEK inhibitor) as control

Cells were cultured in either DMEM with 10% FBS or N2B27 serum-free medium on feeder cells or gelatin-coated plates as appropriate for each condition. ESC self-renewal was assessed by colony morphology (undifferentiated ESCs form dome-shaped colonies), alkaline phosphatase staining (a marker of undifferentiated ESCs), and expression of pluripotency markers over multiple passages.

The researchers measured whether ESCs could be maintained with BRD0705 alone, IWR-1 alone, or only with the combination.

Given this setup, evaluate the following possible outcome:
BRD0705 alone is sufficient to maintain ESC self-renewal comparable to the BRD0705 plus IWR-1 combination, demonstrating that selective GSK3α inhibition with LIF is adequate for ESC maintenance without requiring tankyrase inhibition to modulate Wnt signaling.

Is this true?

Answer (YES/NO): YES